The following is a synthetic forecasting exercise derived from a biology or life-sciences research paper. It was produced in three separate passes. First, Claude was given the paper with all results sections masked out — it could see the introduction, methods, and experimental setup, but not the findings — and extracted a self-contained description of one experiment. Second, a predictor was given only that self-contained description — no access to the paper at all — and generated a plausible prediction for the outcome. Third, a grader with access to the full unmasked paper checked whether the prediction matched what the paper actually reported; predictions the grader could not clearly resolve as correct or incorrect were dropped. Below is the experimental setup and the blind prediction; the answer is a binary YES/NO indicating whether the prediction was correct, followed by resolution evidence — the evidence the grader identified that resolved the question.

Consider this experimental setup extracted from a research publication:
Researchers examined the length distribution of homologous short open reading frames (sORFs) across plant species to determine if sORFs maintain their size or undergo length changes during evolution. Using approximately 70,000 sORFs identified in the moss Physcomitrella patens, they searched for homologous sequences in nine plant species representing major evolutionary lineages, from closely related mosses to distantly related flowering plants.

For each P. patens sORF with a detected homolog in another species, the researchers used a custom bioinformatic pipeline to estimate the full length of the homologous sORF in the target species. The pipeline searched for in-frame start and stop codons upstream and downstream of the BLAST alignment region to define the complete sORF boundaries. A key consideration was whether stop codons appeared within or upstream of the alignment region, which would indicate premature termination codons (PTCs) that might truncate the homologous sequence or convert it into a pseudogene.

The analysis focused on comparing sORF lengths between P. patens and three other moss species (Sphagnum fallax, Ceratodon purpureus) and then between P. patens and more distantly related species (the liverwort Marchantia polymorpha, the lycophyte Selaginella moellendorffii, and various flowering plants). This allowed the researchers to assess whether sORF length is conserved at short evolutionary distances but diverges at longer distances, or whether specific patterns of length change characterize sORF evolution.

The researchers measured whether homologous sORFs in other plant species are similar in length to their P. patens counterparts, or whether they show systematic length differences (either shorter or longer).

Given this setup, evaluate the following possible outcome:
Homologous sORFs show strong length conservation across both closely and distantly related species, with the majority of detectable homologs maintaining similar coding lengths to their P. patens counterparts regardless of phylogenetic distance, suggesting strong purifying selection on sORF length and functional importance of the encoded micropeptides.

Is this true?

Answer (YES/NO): NO